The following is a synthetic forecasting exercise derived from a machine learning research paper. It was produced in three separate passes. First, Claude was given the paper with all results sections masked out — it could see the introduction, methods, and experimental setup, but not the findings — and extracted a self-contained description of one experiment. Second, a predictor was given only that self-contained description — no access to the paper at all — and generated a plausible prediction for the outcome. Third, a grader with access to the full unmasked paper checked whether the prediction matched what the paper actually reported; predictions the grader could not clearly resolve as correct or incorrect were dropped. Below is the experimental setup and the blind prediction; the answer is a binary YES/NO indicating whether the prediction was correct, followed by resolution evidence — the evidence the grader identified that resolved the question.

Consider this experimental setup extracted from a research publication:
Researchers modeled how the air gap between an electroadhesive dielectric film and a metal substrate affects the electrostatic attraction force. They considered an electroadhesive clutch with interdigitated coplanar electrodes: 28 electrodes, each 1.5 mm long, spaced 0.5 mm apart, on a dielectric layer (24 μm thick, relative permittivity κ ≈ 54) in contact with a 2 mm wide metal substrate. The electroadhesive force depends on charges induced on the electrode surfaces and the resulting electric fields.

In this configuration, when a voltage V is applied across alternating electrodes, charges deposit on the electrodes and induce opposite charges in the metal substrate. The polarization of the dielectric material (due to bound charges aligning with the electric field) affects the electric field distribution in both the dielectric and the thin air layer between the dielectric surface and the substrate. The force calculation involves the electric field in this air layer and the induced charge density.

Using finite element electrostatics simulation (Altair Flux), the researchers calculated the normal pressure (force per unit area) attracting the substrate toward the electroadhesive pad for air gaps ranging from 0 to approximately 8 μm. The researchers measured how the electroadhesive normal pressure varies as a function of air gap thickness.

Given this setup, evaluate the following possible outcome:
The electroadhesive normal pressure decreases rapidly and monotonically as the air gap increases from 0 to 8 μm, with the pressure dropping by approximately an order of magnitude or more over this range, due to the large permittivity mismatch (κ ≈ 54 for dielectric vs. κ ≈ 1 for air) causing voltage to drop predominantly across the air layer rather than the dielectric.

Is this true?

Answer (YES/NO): YES